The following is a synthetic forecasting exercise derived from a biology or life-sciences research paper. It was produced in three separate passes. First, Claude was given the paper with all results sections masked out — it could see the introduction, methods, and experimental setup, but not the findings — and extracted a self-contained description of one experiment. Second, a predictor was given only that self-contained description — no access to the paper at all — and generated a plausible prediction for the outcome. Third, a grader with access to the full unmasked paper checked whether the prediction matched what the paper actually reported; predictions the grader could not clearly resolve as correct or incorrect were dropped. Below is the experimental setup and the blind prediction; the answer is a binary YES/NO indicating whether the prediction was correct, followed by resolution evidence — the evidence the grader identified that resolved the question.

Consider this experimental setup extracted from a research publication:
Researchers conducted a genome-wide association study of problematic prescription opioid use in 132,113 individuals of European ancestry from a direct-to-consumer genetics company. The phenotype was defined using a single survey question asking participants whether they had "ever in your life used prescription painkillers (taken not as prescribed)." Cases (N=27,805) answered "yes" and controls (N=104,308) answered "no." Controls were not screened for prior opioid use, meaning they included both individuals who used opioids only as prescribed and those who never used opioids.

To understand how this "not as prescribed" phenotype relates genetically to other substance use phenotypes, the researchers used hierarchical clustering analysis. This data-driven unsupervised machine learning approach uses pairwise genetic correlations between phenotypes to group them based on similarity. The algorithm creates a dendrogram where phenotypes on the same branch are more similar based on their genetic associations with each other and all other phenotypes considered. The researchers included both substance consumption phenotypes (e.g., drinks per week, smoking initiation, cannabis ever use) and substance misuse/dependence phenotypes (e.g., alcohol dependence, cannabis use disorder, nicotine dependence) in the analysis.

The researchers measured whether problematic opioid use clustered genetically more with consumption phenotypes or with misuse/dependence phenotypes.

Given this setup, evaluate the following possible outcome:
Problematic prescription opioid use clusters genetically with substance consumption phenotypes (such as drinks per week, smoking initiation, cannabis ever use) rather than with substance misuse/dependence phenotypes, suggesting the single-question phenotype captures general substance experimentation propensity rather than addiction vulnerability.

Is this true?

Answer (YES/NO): NO